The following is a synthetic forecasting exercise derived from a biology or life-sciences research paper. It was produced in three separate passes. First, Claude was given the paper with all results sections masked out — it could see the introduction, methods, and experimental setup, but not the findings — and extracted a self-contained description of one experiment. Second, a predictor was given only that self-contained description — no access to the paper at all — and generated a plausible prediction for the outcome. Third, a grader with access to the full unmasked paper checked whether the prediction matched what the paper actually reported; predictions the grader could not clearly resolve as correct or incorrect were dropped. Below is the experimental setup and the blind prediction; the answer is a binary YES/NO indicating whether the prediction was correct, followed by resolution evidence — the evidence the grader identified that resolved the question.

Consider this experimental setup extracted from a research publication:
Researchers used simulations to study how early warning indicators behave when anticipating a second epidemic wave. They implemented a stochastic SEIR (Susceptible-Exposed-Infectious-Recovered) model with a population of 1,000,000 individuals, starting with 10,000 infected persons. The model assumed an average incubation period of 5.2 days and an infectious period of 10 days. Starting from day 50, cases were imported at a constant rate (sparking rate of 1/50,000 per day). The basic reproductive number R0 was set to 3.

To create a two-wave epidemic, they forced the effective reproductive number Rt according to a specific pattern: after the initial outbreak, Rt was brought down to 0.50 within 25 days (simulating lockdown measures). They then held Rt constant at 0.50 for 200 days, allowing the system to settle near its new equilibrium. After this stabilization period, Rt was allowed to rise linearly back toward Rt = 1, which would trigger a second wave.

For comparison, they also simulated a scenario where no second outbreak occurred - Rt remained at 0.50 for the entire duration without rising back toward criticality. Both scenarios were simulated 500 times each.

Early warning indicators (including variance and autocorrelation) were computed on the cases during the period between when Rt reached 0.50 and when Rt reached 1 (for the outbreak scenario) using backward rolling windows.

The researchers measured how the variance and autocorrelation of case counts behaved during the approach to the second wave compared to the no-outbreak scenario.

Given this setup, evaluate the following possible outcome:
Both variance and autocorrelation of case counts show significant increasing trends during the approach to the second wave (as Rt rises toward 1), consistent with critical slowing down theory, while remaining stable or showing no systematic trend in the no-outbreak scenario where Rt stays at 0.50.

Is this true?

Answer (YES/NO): YES